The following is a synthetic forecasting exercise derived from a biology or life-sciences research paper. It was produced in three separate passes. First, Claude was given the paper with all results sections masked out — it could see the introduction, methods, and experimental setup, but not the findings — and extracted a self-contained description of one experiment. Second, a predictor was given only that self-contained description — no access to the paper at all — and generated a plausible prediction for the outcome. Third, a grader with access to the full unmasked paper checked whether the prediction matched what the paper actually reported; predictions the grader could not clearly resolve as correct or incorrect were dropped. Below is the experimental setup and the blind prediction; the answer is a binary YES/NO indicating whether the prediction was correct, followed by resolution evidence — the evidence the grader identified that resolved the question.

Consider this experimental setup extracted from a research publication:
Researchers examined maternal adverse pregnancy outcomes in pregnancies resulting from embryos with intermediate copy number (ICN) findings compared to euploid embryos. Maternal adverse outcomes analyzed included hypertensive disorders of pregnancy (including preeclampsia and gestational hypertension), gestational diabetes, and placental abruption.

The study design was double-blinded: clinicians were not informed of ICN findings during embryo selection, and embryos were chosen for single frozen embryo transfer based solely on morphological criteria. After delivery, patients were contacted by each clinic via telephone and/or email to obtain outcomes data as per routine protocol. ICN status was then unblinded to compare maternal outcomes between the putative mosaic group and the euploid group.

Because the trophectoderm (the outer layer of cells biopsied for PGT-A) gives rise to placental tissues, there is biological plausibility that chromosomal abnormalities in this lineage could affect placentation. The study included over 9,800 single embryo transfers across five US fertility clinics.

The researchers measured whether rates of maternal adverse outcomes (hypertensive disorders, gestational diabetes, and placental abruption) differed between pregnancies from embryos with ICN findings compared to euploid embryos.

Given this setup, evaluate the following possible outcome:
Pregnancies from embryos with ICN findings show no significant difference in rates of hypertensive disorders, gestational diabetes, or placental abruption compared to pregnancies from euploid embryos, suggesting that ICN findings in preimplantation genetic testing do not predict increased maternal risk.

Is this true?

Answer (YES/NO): YES